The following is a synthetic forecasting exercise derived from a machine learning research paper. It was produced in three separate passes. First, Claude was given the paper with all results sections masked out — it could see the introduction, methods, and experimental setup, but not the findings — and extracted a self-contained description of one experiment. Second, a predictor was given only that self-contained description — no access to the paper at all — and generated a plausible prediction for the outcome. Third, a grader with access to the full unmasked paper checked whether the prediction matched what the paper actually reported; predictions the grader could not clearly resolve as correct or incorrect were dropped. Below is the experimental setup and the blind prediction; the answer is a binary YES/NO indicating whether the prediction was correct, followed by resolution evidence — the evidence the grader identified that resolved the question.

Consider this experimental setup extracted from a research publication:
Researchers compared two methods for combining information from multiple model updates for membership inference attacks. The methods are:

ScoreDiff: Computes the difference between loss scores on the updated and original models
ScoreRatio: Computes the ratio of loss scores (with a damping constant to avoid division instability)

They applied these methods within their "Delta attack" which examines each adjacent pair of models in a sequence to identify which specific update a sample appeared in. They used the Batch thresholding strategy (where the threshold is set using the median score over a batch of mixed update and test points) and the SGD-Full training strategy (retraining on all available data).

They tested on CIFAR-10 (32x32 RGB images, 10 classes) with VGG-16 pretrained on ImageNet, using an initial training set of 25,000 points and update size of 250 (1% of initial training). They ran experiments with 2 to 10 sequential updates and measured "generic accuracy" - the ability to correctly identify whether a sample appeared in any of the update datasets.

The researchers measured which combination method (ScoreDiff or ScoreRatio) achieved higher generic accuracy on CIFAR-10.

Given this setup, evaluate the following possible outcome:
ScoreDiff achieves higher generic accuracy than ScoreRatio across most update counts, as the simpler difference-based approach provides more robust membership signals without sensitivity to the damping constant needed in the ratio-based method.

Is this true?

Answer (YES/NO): NO